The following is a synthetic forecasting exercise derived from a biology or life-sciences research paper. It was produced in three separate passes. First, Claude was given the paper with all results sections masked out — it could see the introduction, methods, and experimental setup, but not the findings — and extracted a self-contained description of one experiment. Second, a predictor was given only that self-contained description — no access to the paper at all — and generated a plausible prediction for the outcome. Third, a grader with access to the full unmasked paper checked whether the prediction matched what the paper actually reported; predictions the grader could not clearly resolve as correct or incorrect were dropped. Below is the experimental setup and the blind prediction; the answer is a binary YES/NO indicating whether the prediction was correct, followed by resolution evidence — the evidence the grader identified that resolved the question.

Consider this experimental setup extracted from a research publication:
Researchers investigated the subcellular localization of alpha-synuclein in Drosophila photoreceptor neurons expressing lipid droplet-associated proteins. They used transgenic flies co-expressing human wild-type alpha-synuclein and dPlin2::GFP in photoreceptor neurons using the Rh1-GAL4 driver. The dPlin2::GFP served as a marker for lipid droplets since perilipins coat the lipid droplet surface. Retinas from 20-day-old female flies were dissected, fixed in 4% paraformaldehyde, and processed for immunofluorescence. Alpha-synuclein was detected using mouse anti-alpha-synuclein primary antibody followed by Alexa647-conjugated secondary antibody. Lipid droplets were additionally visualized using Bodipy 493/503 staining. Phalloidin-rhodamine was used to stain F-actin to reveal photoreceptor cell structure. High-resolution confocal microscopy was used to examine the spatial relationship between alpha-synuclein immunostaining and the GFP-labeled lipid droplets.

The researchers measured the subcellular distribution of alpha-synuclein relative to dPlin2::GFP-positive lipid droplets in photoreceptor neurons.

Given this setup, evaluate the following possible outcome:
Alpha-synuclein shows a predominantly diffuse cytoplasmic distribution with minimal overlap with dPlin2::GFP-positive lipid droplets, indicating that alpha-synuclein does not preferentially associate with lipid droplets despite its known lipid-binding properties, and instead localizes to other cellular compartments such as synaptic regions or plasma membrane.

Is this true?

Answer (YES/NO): NO